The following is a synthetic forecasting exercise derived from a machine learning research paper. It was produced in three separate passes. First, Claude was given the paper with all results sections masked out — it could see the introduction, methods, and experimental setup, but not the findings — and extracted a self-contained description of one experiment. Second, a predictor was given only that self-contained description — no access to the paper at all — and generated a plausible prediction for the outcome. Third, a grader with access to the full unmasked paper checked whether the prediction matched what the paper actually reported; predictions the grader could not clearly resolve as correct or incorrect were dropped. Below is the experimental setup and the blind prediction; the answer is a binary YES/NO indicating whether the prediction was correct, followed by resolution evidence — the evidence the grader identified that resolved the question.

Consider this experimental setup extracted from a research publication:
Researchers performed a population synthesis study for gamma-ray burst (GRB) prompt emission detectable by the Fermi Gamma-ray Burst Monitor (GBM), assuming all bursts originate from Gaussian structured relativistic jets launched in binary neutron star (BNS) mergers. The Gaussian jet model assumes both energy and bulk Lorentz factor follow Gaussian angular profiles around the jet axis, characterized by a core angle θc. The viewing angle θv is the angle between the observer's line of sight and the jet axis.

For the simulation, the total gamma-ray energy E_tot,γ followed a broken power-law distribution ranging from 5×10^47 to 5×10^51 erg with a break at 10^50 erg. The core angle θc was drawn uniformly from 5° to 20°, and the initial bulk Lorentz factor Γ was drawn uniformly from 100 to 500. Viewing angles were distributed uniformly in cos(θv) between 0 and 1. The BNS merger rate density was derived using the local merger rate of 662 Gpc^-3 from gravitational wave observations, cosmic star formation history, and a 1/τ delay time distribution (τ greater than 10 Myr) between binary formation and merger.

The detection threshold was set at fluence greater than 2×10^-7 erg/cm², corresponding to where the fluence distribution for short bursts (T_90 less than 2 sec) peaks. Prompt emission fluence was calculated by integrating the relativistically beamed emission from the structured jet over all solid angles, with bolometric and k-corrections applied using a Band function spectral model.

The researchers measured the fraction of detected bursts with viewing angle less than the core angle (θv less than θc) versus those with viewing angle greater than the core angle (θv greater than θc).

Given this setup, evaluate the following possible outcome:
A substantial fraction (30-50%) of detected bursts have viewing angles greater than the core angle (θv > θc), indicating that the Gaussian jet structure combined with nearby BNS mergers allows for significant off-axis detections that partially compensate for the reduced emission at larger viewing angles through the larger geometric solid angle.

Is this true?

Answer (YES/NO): YES